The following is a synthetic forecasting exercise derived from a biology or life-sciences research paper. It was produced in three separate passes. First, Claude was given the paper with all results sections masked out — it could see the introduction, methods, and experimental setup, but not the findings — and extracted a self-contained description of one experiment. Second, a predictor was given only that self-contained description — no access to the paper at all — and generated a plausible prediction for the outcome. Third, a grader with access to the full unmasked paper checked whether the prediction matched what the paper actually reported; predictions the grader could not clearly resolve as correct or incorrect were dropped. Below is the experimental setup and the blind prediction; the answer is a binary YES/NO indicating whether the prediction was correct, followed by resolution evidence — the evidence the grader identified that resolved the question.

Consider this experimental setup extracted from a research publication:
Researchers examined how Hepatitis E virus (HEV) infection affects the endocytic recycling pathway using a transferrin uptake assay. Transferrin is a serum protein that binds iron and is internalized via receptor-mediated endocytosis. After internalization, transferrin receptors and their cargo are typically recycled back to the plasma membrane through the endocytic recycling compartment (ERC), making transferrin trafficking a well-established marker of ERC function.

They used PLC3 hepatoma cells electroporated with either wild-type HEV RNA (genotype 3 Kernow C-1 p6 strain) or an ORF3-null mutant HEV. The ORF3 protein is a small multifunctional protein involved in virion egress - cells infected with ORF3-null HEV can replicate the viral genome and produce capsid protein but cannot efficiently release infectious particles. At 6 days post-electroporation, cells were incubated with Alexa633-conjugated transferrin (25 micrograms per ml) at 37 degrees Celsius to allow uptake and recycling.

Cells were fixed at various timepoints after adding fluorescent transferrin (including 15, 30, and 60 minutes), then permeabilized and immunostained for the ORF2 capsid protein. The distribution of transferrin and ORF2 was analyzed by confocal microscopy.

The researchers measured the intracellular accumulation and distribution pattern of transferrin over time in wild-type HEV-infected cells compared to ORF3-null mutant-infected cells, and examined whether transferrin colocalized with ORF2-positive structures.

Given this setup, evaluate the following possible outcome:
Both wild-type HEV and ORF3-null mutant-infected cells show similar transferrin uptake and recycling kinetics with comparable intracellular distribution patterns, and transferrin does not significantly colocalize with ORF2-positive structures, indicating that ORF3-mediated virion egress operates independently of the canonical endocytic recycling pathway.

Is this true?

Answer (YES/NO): NO